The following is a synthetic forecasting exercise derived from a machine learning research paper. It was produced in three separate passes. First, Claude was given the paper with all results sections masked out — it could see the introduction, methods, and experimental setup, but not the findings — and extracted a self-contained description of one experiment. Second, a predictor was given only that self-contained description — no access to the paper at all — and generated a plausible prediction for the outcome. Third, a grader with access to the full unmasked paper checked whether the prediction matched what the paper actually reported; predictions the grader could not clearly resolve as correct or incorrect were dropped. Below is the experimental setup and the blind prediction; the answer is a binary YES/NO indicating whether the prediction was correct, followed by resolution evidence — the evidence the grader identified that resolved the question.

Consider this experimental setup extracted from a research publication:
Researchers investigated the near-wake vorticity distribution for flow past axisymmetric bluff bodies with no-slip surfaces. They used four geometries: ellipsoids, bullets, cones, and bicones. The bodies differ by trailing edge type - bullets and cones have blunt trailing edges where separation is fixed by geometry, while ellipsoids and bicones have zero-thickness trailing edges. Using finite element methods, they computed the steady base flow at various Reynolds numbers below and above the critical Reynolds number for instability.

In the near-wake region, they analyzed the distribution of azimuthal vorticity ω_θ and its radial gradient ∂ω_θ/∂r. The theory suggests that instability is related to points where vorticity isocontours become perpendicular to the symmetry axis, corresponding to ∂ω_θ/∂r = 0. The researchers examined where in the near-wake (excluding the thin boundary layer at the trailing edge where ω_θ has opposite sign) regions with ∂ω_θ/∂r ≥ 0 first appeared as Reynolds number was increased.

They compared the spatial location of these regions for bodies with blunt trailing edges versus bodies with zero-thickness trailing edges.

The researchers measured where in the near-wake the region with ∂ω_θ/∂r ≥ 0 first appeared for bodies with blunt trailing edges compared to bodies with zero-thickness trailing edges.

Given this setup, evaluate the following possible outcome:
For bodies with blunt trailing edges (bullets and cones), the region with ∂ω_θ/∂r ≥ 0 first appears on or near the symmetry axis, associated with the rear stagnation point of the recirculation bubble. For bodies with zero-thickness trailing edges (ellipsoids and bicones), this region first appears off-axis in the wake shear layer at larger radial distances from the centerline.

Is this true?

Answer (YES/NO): NO